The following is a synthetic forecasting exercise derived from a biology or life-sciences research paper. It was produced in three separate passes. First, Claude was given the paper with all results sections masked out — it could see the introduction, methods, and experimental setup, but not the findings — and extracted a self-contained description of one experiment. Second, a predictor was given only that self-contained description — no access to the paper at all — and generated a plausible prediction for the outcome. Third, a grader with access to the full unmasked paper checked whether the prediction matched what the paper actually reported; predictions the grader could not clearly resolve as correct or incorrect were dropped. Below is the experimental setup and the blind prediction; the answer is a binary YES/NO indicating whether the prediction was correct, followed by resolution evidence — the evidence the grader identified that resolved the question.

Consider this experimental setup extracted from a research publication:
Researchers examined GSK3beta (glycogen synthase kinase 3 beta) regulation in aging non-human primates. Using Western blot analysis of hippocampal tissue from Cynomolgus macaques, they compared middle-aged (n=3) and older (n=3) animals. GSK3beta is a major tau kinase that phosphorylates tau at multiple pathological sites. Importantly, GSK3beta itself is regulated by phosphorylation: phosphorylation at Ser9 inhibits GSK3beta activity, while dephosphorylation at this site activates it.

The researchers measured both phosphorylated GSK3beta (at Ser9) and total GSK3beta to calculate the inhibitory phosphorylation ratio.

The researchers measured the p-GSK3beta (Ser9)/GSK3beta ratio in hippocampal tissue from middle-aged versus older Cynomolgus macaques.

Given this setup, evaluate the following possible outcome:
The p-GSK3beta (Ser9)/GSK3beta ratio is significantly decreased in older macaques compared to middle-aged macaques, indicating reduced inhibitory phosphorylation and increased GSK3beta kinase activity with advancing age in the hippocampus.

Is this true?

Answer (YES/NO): NO